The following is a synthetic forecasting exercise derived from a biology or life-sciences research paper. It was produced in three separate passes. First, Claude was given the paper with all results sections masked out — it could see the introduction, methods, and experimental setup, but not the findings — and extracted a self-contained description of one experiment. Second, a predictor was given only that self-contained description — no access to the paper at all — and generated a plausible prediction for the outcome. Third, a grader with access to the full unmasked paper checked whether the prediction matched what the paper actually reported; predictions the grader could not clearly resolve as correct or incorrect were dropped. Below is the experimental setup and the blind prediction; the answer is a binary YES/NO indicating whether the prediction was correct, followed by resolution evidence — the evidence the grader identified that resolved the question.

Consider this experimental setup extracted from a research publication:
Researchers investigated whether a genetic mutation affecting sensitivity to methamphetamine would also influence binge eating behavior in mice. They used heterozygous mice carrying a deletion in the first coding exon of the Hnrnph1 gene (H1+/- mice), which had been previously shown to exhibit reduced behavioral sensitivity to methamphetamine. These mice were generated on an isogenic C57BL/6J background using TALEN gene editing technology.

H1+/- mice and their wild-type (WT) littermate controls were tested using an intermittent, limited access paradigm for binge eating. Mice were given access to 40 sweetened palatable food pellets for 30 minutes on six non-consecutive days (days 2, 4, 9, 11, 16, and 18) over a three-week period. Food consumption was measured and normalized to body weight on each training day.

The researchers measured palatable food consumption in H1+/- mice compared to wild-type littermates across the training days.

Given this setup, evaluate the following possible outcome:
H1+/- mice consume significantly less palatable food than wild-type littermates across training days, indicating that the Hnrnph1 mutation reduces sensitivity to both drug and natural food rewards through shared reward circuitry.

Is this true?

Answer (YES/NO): NO